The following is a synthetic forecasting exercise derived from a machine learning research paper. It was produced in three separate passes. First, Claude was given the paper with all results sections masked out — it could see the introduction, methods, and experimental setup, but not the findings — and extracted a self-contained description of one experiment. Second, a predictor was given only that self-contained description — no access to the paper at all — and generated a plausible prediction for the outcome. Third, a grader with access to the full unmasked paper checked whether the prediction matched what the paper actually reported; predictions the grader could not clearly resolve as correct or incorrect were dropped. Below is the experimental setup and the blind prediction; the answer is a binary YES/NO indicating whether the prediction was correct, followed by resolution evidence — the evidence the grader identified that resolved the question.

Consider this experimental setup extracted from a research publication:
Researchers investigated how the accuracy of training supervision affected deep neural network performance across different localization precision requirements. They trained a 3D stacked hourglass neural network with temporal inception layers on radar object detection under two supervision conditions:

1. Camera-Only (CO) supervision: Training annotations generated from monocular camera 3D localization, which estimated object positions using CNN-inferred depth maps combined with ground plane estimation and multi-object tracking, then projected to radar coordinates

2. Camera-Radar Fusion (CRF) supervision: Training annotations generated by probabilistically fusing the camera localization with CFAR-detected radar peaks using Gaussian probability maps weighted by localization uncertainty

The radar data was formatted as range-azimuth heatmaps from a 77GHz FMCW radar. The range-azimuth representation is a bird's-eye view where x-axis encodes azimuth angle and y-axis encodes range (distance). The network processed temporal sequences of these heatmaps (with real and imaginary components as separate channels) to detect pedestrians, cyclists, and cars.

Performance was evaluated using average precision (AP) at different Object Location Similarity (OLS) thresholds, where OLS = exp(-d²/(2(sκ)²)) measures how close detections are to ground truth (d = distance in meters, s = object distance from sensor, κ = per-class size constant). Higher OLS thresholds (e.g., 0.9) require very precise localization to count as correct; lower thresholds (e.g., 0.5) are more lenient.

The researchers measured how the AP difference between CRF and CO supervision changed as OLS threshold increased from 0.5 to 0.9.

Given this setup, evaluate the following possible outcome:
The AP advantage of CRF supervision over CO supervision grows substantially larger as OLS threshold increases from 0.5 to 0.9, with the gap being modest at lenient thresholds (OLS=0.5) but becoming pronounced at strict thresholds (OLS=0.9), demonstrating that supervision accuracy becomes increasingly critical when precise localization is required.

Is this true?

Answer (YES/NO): YES